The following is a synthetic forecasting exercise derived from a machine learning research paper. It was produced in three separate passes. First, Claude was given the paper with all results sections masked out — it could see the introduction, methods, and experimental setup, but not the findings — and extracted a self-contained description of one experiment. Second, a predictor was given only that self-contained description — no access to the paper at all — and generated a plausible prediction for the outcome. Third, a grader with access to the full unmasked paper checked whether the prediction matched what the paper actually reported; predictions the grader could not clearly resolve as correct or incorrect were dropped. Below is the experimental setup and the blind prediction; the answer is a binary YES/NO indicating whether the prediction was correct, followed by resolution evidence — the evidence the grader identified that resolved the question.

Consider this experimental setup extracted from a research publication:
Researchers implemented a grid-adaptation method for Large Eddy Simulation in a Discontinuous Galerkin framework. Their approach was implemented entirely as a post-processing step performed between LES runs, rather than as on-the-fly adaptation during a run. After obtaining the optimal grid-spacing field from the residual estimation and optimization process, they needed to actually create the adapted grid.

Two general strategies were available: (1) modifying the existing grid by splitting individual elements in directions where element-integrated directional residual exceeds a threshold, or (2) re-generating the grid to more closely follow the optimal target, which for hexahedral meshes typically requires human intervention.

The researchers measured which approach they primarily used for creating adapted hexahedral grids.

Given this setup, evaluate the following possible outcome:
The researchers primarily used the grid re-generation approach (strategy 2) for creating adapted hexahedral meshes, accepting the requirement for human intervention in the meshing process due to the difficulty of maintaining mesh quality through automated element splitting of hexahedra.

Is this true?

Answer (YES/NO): YES